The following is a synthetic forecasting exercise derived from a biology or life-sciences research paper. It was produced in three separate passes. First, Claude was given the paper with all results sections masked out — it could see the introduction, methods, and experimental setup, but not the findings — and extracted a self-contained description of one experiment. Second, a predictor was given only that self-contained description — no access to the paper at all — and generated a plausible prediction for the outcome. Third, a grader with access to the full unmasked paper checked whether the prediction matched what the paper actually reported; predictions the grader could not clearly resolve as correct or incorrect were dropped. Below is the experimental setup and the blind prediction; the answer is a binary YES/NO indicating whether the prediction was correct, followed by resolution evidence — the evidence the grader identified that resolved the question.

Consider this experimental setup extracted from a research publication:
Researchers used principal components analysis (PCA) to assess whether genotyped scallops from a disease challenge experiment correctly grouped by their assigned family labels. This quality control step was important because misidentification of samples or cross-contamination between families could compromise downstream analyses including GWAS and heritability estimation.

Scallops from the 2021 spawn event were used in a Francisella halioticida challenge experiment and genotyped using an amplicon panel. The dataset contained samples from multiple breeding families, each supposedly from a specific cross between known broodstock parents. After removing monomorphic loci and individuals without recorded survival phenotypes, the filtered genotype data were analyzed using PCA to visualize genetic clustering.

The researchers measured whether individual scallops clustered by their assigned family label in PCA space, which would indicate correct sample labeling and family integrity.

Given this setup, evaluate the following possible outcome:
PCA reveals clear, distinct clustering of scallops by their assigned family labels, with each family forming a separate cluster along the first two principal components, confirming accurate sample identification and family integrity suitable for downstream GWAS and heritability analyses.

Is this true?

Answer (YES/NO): NO